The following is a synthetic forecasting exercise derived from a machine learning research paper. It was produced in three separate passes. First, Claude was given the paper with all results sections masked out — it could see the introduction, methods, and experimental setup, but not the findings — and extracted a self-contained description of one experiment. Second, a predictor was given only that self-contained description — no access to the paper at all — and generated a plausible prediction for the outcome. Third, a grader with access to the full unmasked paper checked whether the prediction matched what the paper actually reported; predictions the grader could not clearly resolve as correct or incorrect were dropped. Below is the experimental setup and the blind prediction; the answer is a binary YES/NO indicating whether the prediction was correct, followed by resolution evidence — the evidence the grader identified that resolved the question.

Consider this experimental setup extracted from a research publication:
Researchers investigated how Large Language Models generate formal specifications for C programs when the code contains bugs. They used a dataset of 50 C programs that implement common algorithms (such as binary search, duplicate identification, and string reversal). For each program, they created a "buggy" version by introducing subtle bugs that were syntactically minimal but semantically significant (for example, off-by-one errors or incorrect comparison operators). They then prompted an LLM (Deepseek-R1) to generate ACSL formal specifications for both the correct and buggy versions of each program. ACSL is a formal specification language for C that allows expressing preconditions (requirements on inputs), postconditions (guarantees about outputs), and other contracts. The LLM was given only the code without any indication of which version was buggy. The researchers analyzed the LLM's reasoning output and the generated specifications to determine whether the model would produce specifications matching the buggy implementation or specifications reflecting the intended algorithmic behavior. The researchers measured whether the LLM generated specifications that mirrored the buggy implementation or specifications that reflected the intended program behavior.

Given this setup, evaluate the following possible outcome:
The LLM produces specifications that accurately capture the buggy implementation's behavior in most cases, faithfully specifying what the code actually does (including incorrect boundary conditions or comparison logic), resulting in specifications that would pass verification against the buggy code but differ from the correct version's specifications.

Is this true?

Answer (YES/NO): YES